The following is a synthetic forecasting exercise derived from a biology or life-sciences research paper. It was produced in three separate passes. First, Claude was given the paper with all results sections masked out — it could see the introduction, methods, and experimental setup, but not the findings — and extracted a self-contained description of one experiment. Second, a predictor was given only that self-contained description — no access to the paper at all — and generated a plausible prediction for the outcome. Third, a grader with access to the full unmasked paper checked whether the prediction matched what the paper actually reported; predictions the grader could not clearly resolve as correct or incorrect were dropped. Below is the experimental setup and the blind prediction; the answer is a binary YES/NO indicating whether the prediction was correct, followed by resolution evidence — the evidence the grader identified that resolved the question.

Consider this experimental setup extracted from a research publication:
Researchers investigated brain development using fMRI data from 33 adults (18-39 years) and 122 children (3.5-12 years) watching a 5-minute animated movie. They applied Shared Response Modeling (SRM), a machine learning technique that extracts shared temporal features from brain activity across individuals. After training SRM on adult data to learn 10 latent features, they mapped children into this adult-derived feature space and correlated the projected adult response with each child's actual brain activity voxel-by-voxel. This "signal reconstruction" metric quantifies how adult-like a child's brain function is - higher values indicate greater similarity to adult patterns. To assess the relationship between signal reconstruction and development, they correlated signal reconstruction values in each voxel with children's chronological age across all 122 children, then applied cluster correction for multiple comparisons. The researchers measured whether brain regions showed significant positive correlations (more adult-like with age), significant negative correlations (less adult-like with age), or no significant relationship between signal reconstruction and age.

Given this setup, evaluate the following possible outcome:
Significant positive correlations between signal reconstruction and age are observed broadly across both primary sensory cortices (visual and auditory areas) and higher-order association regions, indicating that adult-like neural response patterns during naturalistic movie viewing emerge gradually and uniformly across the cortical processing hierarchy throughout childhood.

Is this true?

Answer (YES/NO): NO